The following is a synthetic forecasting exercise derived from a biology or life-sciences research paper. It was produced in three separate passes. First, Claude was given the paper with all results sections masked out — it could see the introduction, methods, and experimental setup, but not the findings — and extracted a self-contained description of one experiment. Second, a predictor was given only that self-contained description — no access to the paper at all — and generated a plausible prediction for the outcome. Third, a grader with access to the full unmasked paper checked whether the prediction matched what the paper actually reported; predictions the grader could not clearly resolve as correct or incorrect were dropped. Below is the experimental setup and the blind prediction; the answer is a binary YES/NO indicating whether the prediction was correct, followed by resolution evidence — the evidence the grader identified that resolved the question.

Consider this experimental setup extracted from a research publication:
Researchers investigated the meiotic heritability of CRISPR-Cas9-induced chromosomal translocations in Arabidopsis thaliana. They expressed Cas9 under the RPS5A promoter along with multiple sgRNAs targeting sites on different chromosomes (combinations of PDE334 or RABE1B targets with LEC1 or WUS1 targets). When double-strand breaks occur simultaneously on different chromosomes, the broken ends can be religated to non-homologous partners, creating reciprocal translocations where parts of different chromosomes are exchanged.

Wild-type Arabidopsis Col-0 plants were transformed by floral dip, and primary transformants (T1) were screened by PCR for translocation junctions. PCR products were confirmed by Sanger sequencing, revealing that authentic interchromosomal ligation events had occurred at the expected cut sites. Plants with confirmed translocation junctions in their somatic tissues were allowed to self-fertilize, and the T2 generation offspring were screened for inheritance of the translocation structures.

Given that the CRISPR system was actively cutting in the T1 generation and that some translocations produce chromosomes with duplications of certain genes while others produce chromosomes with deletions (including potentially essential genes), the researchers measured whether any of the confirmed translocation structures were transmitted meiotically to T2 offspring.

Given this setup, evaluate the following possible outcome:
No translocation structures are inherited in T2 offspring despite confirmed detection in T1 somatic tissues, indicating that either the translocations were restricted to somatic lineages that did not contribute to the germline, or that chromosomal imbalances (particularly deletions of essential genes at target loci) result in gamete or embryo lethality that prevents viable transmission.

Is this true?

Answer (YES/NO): YES